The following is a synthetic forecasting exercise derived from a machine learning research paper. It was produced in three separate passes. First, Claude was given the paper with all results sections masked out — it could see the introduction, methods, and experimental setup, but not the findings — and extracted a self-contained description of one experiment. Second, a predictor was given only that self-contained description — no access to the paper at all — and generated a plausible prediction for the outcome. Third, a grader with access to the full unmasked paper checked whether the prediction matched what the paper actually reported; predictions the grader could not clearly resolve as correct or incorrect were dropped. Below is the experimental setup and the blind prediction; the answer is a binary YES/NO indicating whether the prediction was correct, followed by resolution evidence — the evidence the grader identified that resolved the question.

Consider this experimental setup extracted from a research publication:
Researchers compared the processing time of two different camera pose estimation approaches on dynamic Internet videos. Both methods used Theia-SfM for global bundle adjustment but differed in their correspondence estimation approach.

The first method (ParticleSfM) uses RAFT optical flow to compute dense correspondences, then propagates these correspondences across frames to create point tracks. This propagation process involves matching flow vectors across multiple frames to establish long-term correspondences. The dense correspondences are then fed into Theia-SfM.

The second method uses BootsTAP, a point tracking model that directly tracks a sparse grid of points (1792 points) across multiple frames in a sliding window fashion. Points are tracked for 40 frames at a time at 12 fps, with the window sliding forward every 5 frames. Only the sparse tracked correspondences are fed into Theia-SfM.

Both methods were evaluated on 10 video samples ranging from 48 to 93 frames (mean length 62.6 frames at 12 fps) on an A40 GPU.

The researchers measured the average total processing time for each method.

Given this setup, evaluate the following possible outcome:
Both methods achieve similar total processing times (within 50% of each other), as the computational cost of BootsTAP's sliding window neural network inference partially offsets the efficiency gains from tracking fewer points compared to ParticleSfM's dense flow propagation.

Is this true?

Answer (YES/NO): NO